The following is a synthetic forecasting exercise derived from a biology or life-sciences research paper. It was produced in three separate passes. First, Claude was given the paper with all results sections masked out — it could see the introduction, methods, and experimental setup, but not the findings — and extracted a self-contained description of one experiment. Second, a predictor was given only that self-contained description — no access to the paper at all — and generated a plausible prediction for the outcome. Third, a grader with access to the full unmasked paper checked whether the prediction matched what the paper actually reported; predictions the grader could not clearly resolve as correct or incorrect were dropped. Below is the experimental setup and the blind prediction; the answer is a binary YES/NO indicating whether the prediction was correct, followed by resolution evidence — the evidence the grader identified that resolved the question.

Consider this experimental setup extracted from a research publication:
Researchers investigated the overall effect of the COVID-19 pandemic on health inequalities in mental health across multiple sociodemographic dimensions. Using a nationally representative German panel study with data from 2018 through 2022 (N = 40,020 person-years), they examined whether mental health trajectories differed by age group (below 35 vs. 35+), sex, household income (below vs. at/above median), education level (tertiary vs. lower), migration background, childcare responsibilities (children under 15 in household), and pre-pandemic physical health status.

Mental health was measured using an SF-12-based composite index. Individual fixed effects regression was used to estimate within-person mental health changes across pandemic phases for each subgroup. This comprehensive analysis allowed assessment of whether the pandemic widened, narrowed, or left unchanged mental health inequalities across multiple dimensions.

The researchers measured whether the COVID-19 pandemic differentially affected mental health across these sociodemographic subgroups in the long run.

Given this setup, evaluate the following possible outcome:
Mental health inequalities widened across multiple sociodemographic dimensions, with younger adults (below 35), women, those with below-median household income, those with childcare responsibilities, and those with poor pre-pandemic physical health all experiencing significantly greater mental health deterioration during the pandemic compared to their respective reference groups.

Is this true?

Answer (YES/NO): NO